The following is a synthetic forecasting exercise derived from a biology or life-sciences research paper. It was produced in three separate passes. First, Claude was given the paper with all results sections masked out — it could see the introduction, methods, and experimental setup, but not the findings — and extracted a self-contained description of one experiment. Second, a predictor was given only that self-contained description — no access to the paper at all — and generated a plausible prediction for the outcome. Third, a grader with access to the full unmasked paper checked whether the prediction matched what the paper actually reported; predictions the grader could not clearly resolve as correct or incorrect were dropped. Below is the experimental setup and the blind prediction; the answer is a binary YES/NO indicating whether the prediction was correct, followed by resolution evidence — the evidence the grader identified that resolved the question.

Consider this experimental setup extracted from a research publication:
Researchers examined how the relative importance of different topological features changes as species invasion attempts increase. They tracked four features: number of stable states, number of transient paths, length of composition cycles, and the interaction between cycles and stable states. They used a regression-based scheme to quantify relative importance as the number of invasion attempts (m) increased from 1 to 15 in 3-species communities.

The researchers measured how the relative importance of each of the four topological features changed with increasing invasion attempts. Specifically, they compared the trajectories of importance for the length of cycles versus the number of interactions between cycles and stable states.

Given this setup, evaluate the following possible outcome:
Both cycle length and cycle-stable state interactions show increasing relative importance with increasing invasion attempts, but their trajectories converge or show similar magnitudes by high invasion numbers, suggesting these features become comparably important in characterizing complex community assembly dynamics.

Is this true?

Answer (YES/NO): NO